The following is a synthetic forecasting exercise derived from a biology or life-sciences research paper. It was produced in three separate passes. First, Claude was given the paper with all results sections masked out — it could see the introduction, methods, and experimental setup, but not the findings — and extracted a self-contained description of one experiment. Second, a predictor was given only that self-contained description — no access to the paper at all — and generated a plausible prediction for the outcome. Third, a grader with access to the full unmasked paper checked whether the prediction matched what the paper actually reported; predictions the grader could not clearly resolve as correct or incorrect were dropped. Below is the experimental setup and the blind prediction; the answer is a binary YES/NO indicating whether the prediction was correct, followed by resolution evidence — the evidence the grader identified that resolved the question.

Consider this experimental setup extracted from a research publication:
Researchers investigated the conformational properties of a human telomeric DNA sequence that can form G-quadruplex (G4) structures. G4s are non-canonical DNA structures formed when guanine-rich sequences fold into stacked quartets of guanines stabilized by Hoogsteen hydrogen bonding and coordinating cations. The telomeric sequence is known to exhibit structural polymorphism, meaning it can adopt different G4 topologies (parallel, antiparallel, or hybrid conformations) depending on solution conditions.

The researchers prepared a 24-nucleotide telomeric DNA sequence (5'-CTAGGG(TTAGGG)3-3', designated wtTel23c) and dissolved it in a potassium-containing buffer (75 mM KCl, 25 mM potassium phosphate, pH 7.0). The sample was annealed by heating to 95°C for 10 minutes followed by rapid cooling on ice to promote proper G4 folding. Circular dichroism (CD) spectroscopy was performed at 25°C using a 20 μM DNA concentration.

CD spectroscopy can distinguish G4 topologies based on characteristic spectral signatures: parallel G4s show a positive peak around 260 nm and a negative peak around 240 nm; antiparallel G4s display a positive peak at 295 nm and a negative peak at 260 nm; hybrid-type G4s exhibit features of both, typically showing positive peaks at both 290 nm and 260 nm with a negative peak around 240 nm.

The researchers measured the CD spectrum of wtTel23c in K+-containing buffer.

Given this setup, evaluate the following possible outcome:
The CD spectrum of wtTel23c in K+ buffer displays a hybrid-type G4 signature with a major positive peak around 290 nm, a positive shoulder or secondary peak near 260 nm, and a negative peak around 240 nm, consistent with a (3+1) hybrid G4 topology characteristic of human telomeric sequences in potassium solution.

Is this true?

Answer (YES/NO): NO